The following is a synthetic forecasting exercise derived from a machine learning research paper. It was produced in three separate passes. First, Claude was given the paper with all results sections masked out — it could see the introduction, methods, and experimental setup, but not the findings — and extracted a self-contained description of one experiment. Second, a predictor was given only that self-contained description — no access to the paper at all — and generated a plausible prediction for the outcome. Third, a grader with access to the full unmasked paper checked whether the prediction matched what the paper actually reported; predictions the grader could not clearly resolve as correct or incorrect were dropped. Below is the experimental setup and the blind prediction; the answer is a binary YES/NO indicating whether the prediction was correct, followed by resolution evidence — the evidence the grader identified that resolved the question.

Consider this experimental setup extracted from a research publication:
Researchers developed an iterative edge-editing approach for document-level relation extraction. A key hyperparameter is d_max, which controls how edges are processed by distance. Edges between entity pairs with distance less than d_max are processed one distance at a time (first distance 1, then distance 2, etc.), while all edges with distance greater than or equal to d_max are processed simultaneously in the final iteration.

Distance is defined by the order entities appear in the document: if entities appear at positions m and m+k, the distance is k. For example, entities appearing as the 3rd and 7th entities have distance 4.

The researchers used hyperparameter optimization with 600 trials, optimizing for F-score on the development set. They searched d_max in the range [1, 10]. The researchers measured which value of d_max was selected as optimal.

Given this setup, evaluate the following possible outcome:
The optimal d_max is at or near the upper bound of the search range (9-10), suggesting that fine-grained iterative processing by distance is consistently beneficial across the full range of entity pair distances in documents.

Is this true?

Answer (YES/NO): NO